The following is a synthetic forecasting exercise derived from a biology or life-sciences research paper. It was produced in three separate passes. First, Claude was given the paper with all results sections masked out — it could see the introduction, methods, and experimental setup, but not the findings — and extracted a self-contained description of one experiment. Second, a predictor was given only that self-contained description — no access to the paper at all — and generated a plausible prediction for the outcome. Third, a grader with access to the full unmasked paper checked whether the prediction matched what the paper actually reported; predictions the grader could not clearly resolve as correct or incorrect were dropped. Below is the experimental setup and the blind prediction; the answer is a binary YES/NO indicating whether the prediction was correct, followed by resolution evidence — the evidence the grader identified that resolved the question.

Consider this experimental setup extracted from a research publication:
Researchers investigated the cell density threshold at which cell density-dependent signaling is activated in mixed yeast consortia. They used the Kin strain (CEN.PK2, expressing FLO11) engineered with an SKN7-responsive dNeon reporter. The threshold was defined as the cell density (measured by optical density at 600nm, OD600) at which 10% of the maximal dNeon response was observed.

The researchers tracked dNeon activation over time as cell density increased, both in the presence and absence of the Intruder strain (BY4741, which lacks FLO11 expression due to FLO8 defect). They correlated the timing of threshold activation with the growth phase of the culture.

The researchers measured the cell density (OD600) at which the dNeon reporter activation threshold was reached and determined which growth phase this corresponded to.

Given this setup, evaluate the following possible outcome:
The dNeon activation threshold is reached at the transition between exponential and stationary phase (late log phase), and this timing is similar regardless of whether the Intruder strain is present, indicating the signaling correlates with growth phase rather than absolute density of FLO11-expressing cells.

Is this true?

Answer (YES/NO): NO